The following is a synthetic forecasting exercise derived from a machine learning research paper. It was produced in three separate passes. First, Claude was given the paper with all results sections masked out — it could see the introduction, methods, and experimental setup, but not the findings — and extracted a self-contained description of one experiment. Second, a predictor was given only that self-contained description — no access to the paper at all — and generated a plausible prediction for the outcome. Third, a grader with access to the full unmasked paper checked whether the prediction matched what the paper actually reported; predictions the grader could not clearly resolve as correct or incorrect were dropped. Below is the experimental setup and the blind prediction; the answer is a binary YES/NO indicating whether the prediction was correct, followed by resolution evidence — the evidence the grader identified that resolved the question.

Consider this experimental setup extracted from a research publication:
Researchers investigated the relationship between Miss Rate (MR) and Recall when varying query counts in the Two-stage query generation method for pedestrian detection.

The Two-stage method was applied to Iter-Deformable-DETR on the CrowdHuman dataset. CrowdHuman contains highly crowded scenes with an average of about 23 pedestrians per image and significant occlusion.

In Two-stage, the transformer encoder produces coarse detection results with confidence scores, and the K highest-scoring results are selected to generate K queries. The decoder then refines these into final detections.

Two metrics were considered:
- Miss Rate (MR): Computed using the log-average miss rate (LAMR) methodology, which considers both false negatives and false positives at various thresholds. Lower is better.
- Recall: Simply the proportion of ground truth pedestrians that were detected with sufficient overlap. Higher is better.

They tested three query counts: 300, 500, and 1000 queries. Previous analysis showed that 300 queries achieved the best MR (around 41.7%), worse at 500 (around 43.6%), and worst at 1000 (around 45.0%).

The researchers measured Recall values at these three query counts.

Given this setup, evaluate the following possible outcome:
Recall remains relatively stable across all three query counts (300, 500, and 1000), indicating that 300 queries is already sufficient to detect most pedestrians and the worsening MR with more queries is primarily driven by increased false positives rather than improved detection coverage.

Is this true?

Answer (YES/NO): NO